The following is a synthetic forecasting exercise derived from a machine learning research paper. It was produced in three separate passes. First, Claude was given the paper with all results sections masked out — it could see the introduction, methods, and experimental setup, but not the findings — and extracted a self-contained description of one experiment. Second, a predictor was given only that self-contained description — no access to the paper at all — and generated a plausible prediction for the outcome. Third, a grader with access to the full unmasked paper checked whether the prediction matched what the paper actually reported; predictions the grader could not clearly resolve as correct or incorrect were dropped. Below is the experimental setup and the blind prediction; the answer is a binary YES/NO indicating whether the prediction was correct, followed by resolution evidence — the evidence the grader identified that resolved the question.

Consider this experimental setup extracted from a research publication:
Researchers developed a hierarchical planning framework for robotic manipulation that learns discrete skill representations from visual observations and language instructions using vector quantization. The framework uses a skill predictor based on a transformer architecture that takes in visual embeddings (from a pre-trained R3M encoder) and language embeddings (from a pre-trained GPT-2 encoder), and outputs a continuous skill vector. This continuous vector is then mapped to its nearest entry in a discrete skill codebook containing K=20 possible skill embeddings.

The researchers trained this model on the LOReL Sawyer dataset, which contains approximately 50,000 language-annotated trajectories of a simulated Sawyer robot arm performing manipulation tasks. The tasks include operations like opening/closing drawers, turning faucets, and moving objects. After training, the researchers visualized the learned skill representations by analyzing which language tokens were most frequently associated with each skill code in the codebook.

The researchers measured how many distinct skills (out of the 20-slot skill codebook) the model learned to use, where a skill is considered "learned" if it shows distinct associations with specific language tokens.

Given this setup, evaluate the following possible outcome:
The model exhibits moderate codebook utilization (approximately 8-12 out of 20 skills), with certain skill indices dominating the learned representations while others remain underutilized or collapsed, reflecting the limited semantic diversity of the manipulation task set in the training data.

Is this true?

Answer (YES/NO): YES